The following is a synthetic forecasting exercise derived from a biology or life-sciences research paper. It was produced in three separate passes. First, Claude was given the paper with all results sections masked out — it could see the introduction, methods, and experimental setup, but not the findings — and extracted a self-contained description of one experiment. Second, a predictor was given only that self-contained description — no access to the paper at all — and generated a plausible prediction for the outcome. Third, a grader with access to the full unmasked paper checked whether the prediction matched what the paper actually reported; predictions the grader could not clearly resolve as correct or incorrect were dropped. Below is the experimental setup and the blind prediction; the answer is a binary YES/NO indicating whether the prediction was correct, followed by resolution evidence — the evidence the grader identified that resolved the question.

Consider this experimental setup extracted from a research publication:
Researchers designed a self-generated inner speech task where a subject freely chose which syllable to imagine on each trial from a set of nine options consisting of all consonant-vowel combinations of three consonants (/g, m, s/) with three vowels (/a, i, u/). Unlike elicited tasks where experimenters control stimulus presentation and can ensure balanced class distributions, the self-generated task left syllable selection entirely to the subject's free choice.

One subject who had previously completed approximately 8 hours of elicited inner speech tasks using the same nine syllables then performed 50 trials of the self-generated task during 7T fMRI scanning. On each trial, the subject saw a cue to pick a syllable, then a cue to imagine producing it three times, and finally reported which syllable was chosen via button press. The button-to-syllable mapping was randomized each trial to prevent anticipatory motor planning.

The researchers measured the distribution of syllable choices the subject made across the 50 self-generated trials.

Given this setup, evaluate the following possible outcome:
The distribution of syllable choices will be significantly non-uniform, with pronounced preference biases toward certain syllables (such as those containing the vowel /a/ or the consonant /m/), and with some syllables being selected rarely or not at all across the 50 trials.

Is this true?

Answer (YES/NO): NO